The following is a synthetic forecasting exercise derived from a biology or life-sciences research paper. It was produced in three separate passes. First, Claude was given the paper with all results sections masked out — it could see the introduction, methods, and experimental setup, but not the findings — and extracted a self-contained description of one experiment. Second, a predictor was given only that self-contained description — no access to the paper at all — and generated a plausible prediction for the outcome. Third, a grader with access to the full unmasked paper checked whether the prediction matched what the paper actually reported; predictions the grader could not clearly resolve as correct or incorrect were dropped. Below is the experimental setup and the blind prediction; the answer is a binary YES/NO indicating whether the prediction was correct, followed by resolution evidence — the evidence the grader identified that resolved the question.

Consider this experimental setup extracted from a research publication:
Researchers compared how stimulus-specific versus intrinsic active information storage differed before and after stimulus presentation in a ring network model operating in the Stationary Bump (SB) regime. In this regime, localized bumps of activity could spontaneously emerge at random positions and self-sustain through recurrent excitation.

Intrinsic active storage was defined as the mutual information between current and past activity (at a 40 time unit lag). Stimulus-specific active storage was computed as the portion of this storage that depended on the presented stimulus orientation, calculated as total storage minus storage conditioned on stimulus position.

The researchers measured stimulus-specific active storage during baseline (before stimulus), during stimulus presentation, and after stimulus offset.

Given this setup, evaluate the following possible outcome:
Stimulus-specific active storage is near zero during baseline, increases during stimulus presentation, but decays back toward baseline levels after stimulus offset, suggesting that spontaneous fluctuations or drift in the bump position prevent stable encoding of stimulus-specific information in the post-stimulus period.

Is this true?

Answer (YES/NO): NO